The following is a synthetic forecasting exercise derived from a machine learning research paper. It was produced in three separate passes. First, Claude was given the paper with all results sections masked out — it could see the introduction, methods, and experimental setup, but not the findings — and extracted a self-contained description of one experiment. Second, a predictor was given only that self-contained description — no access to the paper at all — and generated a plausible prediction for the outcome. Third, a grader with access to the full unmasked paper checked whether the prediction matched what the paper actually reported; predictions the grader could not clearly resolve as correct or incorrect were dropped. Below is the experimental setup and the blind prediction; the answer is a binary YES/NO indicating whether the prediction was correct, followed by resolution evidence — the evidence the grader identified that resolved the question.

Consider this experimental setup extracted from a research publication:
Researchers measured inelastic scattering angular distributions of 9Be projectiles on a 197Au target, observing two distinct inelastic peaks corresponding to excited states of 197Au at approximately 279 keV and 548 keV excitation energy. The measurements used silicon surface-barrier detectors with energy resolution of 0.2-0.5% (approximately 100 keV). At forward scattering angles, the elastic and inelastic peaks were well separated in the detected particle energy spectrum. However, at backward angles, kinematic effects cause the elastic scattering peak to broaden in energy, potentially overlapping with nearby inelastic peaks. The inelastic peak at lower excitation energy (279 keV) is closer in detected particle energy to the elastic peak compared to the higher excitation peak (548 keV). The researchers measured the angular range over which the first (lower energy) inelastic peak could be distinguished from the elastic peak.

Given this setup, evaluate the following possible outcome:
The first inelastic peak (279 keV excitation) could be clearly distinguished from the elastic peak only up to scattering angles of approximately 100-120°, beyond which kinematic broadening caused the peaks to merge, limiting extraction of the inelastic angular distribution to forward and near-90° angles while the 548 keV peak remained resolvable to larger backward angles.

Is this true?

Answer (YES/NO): NO